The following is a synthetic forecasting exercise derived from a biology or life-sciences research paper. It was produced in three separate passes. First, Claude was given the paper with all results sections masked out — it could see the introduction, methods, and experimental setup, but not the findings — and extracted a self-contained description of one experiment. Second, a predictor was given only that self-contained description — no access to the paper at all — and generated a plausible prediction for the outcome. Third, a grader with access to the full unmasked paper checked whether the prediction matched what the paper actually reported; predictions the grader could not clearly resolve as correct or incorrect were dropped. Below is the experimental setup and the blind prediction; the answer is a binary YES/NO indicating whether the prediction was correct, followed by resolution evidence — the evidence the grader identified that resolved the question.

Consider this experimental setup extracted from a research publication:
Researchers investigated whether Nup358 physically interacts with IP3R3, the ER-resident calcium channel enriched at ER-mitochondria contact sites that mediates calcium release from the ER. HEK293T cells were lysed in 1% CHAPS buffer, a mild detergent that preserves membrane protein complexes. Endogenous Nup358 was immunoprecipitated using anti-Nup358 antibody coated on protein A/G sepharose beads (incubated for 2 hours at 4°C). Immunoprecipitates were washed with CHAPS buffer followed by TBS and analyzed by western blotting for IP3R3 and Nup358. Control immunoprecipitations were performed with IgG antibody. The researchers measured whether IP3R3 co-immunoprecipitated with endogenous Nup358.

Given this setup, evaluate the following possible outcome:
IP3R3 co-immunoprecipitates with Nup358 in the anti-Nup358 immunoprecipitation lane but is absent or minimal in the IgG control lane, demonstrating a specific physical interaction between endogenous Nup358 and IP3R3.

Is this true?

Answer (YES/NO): YES